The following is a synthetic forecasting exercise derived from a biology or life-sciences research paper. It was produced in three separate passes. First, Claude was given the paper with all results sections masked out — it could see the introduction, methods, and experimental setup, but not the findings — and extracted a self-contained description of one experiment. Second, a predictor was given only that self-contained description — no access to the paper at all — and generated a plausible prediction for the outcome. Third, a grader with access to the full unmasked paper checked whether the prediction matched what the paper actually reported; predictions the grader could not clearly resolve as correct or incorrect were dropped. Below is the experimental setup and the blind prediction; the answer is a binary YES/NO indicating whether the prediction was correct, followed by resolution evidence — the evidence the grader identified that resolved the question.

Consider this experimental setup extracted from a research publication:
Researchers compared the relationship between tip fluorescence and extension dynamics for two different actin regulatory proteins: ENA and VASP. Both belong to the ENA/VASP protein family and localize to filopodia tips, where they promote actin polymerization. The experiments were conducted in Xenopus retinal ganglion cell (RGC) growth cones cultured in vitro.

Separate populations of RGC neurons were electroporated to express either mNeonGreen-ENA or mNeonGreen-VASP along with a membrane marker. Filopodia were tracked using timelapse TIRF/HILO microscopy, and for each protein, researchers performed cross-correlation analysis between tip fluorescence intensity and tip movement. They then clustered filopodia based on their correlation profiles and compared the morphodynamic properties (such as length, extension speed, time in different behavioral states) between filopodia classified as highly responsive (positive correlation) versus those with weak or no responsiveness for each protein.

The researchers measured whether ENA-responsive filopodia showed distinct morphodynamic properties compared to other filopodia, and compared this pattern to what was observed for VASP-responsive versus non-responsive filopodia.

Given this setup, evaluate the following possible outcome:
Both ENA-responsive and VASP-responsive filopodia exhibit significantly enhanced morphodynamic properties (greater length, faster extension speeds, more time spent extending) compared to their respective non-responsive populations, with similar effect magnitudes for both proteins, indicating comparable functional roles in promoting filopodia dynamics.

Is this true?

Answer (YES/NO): NO